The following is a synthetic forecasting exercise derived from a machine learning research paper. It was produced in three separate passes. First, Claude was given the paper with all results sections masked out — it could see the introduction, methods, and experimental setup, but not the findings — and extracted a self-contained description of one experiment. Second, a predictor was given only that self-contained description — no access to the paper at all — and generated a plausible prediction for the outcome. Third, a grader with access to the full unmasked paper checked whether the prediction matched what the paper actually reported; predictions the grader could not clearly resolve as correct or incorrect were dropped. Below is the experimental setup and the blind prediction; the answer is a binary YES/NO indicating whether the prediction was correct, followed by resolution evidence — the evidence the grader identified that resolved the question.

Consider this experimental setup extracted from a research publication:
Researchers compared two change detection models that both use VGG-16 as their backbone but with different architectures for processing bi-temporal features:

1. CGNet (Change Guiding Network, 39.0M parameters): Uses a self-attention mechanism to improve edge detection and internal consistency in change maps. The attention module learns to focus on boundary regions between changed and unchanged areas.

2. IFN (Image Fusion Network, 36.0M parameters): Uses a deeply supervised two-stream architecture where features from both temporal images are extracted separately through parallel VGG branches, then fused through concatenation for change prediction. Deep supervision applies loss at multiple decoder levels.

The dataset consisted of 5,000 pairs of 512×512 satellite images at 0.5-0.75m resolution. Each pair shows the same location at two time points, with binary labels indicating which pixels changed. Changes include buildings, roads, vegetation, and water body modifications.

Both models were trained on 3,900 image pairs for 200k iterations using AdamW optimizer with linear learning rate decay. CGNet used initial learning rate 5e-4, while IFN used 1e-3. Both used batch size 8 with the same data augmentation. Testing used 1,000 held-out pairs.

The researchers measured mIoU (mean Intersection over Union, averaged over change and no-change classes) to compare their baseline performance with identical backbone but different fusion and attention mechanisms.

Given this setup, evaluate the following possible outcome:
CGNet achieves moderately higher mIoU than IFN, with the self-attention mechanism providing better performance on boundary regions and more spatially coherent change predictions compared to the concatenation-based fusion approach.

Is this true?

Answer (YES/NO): NO